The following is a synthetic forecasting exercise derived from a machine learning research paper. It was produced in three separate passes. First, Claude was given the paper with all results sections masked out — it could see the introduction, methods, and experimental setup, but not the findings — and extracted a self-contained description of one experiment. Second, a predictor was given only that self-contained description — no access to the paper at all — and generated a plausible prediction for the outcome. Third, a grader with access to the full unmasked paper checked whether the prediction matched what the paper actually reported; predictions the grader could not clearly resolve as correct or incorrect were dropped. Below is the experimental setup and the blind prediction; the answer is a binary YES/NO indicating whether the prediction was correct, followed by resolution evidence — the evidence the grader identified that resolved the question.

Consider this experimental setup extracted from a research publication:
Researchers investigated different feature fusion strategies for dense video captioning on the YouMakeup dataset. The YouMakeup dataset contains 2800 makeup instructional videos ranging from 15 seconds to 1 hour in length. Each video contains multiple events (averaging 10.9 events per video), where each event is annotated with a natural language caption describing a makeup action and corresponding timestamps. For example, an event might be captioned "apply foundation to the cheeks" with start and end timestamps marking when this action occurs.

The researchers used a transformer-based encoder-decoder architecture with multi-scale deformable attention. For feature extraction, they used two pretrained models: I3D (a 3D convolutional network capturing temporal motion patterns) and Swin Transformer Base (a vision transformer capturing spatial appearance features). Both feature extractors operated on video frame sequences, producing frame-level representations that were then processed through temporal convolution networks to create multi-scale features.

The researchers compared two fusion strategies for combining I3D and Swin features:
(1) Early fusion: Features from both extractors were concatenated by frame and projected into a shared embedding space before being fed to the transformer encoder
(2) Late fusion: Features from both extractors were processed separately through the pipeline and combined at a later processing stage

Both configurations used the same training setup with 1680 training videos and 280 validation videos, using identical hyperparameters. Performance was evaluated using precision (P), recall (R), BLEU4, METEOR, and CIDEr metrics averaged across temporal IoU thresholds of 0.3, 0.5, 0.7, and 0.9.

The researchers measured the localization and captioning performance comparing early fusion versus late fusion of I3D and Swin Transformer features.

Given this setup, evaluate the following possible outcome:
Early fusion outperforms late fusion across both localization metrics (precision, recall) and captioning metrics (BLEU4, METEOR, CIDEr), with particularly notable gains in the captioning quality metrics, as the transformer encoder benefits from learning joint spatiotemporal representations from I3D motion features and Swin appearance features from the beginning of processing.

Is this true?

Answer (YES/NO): NO